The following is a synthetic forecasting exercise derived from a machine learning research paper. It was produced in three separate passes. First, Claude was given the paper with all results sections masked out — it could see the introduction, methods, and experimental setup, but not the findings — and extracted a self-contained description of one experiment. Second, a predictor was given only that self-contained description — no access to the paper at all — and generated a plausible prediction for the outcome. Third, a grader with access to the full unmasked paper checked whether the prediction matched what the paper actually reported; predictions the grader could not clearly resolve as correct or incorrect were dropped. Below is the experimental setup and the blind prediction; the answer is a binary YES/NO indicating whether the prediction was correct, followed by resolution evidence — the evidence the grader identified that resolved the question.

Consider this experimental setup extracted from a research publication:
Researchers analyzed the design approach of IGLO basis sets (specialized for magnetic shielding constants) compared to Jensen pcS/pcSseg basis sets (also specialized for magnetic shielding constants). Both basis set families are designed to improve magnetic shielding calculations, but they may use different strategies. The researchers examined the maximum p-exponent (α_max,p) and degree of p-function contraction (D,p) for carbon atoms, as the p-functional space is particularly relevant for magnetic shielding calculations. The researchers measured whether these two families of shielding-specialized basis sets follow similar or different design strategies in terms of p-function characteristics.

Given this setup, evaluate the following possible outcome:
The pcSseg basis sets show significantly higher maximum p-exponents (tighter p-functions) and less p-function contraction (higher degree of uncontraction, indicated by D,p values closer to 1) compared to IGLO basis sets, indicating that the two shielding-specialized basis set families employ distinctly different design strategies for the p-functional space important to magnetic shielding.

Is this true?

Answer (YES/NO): NO